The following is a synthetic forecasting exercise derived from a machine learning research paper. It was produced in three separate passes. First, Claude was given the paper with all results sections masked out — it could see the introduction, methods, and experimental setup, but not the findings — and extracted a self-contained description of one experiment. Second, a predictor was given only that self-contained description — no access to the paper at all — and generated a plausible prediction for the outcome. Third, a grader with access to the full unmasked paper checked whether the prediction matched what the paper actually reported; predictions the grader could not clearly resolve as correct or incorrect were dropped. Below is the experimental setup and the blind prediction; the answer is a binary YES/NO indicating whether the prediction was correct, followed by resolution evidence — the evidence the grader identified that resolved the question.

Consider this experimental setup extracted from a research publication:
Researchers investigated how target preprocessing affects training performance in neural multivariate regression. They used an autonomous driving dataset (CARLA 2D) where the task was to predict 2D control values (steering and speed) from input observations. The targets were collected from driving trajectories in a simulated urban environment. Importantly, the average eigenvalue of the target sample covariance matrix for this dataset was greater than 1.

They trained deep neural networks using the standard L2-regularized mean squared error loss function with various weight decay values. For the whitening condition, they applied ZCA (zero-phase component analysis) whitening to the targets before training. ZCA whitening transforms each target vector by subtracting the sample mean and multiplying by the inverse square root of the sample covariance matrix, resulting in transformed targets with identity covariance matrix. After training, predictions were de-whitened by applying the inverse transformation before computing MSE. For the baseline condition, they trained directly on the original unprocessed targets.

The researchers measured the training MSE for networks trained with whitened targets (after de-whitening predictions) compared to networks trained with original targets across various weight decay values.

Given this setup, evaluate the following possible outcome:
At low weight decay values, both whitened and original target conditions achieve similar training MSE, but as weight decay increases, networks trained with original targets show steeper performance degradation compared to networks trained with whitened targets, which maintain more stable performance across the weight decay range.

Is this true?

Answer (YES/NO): NO